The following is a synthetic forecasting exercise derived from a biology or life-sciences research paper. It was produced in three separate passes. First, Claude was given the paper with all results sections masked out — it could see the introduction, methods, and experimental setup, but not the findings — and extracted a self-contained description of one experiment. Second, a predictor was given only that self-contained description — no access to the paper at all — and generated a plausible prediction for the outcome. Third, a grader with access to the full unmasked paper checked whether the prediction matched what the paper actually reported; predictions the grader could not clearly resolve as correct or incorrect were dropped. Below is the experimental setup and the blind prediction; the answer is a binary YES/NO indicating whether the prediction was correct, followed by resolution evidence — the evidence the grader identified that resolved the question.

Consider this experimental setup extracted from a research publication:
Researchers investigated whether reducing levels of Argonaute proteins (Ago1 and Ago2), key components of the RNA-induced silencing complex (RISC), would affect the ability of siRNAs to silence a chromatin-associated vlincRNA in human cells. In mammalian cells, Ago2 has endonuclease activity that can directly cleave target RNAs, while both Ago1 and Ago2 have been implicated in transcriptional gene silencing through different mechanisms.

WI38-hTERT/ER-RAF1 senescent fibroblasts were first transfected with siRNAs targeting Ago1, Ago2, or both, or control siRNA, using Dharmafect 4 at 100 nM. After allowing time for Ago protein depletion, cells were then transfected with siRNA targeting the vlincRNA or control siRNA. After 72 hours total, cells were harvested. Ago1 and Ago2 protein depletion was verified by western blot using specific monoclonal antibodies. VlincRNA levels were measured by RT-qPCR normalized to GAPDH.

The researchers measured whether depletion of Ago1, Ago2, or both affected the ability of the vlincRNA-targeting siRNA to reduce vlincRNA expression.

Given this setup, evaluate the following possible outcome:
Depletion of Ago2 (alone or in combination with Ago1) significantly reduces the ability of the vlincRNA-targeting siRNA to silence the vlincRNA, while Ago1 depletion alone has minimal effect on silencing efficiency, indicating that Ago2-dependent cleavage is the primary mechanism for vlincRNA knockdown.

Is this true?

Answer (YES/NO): NO